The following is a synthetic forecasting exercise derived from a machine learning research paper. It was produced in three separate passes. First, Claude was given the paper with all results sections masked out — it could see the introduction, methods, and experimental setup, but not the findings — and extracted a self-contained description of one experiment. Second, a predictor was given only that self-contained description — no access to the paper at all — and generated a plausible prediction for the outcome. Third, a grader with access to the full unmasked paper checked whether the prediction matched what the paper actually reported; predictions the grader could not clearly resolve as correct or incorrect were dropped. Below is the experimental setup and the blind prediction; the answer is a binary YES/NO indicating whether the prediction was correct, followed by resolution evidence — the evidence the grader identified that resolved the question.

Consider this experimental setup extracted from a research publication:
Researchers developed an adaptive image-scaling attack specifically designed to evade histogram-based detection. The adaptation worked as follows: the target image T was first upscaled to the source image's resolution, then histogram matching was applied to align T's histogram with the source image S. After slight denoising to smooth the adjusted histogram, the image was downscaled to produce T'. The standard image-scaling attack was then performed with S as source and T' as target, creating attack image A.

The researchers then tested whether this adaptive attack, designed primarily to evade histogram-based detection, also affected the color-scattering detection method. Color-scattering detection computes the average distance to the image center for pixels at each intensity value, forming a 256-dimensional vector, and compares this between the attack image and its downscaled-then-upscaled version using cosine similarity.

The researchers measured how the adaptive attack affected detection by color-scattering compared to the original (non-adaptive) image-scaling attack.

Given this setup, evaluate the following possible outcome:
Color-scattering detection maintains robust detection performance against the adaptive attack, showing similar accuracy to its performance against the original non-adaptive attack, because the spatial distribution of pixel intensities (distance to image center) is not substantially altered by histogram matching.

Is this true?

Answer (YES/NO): NO